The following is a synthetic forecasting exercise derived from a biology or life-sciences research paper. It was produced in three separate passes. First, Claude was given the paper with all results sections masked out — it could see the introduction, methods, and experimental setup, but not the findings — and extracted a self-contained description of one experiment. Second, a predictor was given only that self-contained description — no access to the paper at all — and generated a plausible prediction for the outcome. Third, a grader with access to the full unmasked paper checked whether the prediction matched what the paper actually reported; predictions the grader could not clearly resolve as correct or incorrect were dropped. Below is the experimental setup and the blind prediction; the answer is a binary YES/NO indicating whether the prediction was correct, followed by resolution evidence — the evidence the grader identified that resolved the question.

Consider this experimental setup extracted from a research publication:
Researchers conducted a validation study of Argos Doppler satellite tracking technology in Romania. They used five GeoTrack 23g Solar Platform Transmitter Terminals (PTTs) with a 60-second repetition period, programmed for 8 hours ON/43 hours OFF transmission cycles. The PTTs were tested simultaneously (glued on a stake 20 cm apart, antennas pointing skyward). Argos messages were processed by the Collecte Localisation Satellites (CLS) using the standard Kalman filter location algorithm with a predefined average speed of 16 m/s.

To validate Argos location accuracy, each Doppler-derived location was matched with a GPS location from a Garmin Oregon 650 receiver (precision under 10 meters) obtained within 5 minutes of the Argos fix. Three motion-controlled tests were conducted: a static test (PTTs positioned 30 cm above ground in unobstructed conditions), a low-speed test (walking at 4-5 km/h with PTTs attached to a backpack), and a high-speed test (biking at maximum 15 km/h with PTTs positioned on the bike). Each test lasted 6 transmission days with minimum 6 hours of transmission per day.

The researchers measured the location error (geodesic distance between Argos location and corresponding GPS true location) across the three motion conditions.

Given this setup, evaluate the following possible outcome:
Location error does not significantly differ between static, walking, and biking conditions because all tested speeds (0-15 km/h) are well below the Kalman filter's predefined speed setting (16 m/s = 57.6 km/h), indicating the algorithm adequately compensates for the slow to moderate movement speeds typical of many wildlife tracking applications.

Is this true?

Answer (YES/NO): NO